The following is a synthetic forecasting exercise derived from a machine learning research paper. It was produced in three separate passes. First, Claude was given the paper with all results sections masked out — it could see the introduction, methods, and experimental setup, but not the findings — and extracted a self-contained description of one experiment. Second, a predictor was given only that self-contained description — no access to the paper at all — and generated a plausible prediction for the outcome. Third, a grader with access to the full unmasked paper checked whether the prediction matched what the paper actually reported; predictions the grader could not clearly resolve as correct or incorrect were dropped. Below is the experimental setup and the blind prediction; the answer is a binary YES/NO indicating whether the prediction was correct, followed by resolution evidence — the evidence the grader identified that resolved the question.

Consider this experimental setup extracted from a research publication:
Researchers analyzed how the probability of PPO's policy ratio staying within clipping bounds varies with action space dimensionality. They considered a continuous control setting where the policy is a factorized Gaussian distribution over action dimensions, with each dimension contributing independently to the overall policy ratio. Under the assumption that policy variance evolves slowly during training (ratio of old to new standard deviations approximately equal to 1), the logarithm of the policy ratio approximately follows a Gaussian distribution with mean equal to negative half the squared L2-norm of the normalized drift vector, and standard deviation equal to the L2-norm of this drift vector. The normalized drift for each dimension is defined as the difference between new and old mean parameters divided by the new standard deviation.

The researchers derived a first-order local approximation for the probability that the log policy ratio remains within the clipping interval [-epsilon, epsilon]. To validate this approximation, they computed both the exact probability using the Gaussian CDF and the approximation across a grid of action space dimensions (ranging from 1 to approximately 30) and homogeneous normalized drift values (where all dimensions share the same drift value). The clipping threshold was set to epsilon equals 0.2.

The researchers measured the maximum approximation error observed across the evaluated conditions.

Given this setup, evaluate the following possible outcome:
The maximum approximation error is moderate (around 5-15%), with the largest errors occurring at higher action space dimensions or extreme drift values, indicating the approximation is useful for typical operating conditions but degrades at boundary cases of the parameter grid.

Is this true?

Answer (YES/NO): NO